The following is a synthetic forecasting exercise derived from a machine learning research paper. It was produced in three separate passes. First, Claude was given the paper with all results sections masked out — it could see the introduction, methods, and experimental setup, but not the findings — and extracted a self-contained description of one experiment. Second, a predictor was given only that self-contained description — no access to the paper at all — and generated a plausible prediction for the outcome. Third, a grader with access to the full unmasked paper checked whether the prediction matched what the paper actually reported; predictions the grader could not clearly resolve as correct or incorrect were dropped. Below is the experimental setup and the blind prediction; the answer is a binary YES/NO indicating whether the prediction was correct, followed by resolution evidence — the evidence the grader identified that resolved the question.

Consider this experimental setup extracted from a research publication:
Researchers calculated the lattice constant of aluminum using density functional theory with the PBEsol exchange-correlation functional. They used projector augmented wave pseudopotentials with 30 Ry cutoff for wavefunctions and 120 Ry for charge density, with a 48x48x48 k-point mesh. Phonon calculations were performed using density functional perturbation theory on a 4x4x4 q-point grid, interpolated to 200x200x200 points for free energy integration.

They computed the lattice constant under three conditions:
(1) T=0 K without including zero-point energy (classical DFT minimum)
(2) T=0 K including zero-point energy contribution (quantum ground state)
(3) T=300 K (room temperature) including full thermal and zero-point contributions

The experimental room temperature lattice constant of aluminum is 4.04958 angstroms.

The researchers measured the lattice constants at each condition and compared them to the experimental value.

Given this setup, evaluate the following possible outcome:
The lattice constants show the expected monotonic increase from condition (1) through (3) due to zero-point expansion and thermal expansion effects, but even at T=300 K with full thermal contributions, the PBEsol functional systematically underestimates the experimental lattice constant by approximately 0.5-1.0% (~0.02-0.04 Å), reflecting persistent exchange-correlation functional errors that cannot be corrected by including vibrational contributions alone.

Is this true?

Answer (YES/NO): NO